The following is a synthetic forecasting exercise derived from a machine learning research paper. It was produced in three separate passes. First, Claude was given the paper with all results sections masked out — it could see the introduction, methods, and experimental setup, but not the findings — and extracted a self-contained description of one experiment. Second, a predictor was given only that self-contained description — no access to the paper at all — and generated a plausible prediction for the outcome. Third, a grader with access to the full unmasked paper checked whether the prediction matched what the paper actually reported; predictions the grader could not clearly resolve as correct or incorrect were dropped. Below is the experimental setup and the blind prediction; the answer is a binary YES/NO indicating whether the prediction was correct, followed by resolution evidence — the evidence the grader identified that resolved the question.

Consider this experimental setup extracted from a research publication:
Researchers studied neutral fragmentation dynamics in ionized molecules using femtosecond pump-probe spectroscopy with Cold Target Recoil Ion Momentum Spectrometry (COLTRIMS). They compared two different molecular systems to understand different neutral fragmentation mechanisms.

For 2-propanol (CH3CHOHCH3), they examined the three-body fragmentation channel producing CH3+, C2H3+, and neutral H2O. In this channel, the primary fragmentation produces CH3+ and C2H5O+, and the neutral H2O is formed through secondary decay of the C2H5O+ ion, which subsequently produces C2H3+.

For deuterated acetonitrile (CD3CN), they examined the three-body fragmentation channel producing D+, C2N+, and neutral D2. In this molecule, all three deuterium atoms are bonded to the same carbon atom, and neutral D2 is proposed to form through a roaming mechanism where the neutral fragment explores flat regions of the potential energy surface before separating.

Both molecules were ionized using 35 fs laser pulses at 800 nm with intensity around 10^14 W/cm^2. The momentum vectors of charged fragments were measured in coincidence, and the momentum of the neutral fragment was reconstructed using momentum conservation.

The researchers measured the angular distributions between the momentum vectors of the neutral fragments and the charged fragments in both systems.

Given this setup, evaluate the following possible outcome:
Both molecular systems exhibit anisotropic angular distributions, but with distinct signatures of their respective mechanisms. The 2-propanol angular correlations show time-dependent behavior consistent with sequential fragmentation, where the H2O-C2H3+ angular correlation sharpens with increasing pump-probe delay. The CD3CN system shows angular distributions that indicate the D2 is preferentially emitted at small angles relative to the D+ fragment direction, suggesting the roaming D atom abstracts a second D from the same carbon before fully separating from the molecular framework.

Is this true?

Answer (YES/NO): NO